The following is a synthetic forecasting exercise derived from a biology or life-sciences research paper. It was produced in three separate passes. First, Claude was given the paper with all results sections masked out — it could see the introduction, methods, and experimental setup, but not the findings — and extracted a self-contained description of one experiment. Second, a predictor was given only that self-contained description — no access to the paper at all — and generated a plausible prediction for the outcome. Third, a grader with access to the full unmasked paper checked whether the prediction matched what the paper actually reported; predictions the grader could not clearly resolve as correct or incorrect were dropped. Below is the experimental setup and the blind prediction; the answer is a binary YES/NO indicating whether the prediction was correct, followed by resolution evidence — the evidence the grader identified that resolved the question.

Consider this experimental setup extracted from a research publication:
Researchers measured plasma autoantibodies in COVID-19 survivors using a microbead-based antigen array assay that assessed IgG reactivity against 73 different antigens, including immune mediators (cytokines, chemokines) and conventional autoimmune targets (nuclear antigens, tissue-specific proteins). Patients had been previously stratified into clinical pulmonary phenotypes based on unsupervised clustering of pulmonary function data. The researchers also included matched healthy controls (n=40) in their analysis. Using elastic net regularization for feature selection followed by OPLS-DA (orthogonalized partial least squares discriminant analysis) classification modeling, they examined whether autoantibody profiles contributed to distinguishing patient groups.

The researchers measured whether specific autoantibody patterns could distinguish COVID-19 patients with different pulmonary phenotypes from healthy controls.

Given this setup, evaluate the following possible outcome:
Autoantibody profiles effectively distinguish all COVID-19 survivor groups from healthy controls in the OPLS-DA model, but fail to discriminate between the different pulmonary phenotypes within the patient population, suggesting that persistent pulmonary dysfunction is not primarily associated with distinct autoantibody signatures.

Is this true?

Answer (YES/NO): NO